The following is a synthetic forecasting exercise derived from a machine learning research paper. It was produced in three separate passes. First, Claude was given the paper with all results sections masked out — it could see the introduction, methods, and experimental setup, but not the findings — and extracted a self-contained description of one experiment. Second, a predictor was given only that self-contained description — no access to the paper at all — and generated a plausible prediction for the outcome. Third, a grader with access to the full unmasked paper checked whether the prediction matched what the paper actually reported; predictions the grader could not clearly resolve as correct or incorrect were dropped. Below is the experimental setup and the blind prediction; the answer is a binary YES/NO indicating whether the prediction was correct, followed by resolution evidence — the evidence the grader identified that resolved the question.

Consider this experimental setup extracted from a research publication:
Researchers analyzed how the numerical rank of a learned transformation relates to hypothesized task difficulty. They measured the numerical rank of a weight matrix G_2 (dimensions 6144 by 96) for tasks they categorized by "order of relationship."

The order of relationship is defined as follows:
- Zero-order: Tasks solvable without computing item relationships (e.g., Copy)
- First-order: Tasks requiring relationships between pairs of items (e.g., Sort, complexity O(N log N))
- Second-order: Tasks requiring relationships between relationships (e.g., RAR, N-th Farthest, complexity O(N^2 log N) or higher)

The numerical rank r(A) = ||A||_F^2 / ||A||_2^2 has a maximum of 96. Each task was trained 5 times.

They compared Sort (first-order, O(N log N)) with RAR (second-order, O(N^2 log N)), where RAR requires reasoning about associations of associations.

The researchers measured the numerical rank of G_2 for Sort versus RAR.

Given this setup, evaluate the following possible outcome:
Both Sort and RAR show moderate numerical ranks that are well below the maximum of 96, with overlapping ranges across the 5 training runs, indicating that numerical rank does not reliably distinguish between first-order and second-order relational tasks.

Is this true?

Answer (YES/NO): NO